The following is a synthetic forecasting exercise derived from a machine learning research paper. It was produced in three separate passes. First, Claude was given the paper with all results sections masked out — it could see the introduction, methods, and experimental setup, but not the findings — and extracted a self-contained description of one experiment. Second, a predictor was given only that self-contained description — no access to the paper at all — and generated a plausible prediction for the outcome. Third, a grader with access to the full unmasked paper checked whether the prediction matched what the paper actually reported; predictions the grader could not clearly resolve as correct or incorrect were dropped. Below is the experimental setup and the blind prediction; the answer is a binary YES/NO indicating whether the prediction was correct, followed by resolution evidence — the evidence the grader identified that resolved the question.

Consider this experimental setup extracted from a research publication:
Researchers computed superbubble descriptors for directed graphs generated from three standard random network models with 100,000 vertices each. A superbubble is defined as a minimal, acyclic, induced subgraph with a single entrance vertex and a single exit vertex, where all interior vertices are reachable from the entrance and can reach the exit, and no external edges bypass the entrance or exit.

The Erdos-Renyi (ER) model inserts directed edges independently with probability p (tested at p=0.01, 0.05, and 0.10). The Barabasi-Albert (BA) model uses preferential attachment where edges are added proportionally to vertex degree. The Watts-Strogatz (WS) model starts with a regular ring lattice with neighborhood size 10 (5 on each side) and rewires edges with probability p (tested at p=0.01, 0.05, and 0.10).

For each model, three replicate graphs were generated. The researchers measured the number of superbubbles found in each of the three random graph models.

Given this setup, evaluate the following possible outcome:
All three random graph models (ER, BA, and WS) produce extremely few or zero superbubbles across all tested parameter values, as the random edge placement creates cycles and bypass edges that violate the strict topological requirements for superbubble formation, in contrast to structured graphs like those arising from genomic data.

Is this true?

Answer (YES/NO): NO